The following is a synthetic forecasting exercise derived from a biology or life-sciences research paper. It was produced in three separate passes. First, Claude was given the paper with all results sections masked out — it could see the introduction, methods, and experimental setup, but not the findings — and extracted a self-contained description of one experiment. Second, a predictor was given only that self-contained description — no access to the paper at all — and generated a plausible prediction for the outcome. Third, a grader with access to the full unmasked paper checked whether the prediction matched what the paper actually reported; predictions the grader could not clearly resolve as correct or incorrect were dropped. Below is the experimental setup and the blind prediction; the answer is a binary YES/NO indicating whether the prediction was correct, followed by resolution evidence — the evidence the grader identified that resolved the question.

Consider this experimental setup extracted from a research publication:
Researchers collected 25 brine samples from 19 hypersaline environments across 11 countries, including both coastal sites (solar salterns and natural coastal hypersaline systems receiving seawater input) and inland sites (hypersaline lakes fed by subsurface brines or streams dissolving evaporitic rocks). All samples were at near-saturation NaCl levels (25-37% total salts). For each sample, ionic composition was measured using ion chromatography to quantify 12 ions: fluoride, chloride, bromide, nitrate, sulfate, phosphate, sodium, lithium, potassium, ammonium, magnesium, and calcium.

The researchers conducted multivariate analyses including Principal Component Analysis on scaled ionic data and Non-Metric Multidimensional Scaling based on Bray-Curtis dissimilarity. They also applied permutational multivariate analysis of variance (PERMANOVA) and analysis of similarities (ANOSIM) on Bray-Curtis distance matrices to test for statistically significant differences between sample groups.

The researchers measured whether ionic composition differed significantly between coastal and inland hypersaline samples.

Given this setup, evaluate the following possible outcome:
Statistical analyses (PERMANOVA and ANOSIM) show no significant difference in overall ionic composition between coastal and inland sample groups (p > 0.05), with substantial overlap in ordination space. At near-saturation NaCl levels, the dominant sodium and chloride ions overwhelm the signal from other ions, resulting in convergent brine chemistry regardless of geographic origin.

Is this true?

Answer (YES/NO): NO